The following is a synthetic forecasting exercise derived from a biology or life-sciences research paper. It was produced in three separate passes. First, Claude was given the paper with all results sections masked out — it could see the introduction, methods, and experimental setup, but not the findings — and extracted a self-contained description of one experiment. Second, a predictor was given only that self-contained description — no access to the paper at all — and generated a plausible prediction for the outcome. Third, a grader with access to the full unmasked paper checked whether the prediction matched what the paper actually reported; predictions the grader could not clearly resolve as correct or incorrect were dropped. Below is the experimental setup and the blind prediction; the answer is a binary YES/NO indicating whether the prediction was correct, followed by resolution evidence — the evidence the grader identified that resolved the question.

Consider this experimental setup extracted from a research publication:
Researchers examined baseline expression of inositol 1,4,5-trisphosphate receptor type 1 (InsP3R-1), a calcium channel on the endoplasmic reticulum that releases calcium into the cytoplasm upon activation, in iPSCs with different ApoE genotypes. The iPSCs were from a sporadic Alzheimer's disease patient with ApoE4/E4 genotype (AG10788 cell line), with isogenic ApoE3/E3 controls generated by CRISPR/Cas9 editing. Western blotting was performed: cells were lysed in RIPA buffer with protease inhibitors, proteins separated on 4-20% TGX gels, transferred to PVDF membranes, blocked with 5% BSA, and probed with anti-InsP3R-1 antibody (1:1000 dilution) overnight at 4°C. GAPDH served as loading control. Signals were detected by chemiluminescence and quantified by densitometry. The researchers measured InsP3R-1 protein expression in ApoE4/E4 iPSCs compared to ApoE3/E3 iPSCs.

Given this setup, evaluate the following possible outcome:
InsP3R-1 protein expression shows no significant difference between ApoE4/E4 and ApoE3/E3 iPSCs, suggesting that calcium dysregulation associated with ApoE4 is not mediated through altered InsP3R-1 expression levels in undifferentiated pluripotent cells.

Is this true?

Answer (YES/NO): NO